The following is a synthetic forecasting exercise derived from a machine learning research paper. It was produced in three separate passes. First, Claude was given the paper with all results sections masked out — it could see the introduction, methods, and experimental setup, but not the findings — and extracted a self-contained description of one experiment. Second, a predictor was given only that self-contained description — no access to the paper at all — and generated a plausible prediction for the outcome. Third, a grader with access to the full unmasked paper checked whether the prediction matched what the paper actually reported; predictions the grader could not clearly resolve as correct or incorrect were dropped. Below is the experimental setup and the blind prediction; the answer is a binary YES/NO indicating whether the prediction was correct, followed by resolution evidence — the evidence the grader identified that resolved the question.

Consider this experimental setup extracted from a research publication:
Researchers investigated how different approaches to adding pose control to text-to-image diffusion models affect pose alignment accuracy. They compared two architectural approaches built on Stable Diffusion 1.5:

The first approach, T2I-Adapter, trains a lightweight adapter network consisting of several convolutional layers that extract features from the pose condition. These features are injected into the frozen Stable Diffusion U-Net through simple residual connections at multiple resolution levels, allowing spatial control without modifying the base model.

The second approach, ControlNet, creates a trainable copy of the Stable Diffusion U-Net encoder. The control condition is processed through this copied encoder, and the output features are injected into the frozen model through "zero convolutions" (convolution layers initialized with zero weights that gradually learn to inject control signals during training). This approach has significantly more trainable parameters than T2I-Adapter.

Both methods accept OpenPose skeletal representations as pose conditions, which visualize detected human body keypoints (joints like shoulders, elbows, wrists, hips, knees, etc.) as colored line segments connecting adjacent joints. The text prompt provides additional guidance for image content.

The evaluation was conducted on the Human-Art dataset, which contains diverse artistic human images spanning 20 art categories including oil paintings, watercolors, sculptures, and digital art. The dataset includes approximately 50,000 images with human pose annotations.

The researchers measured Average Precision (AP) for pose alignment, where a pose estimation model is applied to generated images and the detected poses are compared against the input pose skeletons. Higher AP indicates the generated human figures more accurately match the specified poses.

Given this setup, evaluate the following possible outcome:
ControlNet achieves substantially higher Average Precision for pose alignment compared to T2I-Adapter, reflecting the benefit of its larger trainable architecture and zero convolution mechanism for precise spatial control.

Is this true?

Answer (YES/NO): YES